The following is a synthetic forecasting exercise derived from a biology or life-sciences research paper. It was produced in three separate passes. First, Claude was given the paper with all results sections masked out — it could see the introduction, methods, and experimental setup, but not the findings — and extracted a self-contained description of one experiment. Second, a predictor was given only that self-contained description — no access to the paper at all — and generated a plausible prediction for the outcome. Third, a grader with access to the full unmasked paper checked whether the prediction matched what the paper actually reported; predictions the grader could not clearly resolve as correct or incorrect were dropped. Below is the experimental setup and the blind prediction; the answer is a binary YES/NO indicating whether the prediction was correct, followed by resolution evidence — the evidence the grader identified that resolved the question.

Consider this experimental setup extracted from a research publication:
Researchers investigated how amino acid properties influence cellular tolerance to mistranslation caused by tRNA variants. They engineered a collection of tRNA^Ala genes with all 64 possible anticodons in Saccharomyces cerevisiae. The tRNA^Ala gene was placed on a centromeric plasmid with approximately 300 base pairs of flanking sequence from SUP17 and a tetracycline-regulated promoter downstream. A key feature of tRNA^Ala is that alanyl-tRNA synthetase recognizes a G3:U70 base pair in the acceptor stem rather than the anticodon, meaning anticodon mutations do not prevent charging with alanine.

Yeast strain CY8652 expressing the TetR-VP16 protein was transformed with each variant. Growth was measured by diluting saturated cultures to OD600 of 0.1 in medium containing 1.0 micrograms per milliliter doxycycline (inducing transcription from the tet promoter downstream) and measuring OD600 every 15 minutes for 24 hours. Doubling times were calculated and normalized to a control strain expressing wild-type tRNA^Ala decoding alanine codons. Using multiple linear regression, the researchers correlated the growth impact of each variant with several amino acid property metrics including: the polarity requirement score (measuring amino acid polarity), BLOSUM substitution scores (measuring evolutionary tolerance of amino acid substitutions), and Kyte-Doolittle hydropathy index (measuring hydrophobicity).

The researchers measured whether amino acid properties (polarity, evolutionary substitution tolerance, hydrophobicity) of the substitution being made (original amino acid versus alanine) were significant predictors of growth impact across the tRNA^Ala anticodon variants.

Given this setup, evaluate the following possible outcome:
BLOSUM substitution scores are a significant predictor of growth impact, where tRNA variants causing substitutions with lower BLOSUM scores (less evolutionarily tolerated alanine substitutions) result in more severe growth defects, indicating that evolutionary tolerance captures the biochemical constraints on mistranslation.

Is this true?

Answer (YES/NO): NO